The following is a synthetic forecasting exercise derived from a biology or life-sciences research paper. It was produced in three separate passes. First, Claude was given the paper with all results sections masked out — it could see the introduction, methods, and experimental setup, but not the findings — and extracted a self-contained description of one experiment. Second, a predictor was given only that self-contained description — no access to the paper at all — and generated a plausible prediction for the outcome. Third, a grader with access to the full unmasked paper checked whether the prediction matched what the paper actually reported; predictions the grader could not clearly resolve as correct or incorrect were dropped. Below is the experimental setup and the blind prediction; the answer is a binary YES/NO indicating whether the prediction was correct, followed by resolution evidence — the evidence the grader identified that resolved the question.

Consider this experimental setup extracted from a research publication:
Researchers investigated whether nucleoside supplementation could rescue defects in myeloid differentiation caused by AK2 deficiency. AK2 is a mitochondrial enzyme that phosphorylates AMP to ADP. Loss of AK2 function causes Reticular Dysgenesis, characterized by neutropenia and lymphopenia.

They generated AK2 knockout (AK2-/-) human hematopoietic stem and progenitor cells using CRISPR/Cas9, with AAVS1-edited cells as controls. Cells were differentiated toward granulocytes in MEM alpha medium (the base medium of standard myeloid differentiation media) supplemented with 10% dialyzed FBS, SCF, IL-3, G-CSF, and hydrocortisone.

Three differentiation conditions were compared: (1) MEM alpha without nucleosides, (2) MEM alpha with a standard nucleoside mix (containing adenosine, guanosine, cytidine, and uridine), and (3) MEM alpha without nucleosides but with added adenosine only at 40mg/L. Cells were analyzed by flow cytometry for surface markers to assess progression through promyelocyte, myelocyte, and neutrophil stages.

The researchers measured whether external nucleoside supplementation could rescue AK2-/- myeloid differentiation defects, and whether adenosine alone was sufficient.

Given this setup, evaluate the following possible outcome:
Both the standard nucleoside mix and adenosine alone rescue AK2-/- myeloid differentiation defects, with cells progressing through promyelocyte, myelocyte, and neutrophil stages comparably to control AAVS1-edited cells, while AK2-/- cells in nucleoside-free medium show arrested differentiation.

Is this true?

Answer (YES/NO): NO